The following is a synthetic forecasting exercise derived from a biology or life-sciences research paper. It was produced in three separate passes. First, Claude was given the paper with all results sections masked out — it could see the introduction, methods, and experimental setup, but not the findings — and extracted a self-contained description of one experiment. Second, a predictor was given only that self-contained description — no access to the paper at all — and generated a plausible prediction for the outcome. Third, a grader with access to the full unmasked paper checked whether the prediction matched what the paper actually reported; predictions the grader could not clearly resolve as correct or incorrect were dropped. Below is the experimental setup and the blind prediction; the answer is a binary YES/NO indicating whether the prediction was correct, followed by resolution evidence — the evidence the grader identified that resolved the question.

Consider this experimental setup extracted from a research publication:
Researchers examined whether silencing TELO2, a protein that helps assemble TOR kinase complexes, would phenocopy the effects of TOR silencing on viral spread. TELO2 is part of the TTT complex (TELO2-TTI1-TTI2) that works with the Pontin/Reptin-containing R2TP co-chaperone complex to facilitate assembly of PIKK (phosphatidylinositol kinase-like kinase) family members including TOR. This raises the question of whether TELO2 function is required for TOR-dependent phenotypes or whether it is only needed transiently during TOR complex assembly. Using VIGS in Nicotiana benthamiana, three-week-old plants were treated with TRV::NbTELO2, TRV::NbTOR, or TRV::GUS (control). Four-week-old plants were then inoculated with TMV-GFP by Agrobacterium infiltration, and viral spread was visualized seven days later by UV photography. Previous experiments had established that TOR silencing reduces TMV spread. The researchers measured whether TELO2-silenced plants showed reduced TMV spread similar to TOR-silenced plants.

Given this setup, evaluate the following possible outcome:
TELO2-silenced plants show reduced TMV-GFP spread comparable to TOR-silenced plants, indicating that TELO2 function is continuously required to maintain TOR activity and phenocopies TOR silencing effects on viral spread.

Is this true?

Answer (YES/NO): NO